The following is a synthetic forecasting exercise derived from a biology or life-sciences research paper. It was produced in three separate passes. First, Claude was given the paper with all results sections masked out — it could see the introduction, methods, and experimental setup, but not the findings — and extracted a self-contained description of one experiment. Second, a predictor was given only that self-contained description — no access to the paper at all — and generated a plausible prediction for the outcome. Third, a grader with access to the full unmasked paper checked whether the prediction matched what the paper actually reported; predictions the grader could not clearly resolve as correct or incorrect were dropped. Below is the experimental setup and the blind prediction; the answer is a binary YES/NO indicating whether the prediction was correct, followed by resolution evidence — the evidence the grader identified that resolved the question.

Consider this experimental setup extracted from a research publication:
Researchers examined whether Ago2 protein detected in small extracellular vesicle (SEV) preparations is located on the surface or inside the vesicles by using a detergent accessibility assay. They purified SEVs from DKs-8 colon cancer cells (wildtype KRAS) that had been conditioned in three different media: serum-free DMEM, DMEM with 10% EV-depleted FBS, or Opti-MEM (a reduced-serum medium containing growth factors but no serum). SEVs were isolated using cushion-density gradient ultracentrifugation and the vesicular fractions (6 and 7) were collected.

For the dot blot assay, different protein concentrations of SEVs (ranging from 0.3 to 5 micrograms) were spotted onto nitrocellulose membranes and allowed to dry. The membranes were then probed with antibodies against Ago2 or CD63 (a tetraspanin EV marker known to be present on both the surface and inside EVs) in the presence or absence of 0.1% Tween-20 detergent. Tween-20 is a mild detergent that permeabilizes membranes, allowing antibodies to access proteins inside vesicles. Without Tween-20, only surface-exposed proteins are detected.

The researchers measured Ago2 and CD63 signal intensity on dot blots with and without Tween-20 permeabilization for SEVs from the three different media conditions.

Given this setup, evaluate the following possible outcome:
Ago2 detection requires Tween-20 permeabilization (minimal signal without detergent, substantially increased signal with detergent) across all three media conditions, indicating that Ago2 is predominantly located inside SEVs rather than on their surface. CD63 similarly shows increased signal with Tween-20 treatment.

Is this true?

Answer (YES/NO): NO